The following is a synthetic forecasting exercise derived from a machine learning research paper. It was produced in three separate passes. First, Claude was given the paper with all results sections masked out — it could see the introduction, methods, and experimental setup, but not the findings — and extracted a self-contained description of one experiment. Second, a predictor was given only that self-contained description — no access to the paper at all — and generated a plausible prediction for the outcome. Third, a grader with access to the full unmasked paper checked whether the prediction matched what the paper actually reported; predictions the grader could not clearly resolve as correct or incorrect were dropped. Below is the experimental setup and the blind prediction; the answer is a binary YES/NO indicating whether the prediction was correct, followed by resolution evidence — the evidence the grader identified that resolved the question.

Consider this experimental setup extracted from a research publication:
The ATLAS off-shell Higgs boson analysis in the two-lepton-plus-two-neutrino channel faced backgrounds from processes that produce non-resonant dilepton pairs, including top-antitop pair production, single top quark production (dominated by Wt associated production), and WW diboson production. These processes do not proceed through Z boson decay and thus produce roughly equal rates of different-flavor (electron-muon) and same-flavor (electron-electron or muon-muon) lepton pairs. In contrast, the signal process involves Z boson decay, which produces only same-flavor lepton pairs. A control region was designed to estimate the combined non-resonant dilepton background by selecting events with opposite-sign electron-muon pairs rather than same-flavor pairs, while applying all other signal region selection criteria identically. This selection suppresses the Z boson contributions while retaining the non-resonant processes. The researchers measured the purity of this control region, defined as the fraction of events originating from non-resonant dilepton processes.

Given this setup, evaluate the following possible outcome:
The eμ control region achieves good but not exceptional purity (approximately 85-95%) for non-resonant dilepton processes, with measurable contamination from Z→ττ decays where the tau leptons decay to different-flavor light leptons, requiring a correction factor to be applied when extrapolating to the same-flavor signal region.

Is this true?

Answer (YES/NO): NO